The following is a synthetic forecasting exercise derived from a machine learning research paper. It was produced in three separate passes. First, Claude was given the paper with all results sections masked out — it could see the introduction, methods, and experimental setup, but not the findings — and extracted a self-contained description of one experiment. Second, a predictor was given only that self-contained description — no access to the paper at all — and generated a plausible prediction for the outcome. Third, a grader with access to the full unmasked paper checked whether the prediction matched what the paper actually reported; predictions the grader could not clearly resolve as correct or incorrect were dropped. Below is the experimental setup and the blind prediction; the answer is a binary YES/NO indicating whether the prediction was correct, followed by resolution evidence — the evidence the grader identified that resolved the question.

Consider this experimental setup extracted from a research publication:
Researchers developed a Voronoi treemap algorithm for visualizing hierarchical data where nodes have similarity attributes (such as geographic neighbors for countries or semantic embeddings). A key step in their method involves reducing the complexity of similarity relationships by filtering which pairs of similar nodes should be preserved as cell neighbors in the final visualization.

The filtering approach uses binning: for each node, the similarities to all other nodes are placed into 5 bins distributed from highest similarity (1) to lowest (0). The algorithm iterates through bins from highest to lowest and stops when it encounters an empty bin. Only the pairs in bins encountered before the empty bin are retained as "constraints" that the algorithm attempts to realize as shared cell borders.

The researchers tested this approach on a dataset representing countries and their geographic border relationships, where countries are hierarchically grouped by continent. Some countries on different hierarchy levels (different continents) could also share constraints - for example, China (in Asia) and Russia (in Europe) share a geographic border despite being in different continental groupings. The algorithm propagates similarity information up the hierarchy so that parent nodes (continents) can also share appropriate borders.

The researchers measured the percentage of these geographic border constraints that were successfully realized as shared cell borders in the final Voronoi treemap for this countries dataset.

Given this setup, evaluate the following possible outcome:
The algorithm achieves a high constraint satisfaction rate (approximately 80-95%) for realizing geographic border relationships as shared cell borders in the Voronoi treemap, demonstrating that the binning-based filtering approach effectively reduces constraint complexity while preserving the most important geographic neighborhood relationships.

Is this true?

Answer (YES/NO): YES